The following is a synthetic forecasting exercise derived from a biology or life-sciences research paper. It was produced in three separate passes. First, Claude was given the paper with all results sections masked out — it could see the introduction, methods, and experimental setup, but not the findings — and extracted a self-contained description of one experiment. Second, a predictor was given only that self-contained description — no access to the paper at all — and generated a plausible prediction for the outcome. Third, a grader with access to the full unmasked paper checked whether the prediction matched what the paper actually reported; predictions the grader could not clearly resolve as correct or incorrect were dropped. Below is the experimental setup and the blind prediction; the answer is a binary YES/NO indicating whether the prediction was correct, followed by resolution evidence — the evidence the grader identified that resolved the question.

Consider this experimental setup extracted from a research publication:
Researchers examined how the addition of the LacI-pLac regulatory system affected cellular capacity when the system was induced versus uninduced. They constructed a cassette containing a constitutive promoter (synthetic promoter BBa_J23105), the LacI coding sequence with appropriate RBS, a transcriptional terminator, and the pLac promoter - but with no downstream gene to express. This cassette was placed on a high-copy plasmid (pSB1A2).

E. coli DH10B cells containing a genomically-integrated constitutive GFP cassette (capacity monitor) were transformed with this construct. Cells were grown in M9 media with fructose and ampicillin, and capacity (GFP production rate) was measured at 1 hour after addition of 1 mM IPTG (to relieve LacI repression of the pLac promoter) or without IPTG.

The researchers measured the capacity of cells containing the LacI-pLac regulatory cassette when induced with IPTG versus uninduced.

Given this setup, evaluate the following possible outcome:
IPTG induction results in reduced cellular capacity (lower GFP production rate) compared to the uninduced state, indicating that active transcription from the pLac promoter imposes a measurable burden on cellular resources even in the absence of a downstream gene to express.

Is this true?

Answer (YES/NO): NO